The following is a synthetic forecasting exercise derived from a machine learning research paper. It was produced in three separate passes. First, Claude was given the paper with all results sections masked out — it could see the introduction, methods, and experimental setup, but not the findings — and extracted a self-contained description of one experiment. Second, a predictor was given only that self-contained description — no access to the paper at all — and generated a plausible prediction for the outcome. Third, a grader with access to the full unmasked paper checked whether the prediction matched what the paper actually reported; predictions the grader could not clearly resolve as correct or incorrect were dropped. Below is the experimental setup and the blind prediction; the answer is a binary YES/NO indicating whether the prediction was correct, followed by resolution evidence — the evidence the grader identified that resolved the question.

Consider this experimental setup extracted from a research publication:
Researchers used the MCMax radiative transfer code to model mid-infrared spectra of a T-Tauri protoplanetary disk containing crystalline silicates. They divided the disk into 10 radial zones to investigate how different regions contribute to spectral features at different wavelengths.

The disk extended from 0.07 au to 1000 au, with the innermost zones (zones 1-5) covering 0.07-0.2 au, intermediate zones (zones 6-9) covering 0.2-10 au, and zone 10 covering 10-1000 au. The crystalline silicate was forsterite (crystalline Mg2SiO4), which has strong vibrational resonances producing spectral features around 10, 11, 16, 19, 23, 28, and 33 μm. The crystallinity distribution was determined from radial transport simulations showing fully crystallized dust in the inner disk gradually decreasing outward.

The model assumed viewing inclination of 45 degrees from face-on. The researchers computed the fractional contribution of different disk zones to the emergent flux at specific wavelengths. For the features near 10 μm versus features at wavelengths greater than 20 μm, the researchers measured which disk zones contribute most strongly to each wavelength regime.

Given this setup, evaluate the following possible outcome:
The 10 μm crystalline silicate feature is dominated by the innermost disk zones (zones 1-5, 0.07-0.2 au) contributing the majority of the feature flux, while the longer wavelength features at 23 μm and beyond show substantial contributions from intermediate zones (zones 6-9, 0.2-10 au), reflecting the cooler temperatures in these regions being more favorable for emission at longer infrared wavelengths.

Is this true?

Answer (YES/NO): YES